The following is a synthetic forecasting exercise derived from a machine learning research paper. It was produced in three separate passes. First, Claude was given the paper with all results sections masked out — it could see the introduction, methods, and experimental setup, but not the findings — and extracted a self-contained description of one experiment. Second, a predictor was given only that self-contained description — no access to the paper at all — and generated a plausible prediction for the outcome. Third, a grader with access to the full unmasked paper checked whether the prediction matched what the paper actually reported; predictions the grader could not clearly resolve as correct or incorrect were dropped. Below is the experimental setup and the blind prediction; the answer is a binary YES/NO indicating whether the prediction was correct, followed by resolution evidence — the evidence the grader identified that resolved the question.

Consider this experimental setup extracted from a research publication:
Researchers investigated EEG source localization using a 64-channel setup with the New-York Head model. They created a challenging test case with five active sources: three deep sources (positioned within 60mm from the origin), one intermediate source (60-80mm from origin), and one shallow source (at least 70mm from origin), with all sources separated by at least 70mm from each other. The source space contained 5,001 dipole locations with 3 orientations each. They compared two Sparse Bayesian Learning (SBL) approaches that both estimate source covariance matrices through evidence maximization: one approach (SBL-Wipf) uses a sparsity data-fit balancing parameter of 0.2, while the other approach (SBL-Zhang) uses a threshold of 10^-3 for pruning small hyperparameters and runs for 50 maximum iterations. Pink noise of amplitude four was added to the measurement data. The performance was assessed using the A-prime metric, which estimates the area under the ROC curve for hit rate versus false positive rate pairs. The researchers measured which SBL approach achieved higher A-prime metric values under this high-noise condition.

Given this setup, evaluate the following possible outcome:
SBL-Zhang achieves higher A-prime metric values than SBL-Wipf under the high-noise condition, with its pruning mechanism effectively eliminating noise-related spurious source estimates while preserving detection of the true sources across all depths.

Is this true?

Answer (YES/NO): YES